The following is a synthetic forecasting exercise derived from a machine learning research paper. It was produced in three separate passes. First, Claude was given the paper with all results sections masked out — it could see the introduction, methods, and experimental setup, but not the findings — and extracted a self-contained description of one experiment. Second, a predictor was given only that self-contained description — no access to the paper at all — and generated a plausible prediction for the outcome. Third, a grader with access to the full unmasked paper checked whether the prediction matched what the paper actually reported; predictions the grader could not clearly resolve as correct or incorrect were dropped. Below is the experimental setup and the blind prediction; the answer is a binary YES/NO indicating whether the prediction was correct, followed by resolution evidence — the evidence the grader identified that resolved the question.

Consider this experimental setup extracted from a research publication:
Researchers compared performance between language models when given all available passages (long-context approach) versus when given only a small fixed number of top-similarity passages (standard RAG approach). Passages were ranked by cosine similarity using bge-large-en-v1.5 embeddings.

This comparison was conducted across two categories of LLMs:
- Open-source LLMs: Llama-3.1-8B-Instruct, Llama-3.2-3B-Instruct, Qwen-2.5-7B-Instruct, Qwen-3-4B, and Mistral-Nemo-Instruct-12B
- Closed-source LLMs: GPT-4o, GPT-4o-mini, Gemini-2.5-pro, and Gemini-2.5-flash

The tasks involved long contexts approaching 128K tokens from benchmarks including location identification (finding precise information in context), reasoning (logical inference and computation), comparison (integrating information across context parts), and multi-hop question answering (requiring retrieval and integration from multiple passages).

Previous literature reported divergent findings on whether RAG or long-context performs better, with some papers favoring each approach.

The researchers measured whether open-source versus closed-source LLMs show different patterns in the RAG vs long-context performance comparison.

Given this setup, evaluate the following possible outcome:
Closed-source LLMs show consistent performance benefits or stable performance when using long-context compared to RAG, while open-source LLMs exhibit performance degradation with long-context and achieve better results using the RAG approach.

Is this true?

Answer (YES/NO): YES